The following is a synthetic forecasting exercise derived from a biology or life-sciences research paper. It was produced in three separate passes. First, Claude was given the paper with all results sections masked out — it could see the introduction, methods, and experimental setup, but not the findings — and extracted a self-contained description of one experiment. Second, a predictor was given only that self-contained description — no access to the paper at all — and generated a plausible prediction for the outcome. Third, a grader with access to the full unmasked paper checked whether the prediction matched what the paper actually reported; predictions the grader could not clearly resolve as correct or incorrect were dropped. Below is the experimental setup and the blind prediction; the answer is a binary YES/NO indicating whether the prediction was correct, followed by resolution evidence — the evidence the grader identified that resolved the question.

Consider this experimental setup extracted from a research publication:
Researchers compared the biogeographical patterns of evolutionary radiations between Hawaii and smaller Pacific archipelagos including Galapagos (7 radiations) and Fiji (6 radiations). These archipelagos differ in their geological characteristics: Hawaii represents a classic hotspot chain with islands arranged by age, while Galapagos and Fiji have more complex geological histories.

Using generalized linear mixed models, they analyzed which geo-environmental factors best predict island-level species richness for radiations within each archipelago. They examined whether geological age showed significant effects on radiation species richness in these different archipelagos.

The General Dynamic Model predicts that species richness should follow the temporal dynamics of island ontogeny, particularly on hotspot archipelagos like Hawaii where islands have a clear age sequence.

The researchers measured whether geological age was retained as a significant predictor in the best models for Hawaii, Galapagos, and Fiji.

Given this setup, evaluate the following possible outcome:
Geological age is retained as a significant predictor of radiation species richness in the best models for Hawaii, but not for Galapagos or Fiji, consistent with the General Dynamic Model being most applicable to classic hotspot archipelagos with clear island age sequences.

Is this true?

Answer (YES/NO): NO